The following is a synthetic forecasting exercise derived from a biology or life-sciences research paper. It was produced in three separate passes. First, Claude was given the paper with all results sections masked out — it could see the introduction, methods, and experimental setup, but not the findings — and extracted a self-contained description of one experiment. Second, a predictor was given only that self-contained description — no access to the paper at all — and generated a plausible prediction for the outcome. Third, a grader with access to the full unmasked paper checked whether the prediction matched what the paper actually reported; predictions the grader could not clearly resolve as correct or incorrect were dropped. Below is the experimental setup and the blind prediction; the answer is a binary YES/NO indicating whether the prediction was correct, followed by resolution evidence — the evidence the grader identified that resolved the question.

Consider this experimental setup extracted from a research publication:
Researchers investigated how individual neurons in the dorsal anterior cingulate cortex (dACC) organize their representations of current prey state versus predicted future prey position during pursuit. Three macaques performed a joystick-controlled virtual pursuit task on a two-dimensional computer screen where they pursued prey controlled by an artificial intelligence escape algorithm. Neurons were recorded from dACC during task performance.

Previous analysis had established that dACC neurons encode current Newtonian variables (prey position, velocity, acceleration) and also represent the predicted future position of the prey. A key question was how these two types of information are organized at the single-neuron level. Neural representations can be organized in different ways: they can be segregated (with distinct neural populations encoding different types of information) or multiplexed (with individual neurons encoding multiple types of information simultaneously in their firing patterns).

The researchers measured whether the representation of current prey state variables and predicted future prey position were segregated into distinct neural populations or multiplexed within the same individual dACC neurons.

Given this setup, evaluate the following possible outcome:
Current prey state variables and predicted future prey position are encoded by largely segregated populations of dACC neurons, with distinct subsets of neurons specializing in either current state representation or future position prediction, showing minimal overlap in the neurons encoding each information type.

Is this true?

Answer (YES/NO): NO